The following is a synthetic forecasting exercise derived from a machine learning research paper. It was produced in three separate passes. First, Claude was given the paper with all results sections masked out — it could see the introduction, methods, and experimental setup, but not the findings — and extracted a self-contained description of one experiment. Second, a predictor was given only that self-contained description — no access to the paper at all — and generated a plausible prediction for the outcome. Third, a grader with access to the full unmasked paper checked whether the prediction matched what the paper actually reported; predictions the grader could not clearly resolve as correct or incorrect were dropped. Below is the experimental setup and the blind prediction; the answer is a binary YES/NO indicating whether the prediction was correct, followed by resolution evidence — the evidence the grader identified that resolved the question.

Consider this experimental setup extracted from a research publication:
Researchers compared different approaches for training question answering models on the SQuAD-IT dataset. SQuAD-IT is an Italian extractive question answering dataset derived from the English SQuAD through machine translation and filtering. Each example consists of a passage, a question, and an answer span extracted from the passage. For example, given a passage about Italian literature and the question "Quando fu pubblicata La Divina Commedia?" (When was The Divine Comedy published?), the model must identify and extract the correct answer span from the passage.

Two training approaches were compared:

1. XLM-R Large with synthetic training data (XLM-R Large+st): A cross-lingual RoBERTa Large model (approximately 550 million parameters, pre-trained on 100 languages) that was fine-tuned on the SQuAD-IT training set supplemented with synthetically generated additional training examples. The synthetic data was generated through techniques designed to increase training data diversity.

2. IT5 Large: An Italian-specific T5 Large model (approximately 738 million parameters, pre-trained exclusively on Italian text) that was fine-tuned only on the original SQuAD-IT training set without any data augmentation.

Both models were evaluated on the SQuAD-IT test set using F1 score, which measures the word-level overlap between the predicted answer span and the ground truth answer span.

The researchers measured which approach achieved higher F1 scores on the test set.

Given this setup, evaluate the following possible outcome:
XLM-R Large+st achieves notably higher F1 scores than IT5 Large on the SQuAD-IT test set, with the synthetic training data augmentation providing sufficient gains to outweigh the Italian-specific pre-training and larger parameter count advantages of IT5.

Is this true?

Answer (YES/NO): YES